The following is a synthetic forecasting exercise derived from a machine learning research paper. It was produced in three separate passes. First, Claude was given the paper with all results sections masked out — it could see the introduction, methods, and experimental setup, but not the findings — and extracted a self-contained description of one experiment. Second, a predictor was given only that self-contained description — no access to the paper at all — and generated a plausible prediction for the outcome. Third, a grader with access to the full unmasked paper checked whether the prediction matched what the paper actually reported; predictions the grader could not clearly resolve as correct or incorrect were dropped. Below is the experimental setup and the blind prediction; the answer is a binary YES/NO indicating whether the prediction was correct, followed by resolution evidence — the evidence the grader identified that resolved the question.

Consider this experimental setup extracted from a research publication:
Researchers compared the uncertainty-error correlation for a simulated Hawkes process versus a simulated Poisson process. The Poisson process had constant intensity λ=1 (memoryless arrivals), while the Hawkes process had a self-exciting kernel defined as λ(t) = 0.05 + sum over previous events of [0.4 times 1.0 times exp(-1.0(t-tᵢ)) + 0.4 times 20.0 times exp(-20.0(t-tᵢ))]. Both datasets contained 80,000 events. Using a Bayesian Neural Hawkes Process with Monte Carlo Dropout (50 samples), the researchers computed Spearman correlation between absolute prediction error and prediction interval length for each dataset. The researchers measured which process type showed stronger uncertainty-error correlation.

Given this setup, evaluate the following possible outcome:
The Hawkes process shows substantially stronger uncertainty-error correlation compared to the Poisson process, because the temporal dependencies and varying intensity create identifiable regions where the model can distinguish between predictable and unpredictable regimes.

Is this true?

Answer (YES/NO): NO